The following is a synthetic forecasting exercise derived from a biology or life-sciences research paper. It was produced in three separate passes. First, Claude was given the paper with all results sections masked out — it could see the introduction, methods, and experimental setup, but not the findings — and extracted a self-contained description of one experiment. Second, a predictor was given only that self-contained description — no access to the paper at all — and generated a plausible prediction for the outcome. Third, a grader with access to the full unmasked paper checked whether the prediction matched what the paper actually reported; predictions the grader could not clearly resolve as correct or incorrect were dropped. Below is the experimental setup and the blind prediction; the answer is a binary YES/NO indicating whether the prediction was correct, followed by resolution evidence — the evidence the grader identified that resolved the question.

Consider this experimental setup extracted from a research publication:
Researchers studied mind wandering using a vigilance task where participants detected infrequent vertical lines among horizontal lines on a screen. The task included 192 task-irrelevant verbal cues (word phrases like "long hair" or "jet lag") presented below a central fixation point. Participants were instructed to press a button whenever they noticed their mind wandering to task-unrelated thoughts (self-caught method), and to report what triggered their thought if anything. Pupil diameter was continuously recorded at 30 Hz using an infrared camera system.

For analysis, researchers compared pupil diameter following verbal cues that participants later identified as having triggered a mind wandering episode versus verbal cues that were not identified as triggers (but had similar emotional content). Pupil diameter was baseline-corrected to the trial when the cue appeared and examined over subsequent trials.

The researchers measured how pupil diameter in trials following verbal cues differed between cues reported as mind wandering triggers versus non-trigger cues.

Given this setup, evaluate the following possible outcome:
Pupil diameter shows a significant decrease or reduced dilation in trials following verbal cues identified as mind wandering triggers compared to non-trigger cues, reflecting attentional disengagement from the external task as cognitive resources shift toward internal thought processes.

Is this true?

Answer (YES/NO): NO